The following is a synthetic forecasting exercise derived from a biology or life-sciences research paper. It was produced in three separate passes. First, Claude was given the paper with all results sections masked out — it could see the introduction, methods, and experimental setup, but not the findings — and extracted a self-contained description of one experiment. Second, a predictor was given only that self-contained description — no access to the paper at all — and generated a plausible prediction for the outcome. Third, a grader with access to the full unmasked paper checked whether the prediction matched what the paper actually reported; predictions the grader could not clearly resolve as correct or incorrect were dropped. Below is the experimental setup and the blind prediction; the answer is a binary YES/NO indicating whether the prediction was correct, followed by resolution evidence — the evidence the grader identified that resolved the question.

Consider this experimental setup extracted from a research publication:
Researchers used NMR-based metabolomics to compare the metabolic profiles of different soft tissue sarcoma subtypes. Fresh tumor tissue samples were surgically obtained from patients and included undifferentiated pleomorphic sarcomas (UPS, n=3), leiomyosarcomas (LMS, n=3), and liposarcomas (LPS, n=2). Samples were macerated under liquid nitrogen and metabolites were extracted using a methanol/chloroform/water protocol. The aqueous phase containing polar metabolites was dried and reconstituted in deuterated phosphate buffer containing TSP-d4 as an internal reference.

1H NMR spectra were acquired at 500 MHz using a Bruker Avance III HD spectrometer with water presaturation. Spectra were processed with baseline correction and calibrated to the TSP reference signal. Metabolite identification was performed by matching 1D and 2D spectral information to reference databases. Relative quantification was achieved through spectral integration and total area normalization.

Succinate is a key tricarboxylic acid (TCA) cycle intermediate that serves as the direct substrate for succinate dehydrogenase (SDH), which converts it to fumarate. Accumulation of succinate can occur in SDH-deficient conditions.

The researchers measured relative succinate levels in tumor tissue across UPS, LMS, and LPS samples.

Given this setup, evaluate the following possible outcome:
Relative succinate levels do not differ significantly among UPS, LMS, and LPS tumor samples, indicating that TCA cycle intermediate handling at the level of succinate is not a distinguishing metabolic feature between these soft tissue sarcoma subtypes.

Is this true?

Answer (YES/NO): NO